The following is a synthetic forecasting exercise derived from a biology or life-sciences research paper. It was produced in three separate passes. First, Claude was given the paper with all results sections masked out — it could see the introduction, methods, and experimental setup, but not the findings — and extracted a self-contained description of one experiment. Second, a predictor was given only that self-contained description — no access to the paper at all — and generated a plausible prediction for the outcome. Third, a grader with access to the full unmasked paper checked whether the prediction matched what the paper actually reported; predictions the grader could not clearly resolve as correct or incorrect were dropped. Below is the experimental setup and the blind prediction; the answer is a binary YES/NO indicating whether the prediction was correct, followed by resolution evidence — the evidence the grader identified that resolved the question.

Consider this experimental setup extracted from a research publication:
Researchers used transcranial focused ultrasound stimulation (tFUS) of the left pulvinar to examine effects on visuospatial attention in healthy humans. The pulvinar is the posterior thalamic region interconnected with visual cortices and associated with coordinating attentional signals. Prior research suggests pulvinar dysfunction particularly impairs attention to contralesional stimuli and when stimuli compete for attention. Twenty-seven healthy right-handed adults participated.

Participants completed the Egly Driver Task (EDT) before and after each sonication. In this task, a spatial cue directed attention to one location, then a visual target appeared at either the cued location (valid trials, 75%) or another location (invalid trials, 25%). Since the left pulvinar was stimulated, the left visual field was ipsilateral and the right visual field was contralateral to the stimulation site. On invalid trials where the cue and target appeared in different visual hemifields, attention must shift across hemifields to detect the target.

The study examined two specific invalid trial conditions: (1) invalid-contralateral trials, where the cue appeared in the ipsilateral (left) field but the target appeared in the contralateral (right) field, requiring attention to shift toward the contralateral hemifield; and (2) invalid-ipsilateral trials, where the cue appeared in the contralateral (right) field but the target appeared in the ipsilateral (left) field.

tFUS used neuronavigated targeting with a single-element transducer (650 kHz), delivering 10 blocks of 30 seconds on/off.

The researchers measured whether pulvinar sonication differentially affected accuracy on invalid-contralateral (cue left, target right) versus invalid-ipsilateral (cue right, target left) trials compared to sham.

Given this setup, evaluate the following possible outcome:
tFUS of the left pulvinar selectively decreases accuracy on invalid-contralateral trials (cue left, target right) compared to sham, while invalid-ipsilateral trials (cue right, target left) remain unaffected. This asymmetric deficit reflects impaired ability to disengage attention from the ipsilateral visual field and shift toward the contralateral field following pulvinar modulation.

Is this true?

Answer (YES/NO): NO